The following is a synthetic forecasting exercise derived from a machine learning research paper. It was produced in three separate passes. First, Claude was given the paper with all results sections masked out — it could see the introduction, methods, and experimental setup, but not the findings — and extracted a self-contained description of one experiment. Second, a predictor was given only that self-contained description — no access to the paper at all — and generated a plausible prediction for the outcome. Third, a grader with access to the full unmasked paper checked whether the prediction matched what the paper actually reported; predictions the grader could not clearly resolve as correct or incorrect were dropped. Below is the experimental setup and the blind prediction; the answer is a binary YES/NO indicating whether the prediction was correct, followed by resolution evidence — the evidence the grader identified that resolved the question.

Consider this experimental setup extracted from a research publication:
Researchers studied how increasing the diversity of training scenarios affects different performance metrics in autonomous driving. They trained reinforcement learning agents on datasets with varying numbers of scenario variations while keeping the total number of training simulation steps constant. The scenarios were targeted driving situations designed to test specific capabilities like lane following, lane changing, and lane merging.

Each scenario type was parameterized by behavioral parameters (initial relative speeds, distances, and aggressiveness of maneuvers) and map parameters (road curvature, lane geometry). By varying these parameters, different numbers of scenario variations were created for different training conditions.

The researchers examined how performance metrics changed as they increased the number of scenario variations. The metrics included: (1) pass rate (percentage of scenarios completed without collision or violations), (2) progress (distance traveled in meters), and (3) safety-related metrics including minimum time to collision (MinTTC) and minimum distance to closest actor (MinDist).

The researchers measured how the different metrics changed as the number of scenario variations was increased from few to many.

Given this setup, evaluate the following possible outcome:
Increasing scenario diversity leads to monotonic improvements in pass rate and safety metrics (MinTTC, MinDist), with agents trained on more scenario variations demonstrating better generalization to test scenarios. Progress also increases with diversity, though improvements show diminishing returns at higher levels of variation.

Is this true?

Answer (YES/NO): YES